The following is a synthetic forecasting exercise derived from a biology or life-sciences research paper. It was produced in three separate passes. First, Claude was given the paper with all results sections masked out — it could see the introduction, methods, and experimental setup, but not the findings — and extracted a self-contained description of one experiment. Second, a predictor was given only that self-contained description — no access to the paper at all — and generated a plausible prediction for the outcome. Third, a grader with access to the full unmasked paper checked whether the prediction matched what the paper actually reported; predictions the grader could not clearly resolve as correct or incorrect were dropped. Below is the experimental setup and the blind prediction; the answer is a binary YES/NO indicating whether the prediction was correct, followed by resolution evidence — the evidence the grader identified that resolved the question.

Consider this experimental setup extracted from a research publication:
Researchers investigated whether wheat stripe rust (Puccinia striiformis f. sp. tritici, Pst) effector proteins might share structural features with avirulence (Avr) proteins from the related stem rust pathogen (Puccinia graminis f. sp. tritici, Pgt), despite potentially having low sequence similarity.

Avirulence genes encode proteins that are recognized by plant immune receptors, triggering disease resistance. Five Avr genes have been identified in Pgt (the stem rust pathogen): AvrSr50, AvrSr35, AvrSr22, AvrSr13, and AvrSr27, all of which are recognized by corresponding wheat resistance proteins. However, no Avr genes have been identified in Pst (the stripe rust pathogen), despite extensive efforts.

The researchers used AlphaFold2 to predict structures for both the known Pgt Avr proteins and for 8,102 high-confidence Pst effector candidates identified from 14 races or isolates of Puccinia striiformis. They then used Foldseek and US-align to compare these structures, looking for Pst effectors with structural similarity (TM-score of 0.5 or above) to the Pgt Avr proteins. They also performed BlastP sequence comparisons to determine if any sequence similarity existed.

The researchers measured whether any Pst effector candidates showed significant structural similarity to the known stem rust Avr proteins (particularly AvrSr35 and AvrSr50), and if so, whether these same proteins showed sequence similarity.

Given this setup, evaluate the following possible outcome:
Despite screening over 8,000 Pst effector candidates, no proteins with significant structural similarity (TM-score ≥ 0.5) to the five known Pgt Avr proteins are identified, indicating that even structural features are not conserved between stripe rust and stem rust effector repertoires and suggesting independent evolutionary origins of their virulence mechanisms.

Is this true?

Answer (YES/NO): NO